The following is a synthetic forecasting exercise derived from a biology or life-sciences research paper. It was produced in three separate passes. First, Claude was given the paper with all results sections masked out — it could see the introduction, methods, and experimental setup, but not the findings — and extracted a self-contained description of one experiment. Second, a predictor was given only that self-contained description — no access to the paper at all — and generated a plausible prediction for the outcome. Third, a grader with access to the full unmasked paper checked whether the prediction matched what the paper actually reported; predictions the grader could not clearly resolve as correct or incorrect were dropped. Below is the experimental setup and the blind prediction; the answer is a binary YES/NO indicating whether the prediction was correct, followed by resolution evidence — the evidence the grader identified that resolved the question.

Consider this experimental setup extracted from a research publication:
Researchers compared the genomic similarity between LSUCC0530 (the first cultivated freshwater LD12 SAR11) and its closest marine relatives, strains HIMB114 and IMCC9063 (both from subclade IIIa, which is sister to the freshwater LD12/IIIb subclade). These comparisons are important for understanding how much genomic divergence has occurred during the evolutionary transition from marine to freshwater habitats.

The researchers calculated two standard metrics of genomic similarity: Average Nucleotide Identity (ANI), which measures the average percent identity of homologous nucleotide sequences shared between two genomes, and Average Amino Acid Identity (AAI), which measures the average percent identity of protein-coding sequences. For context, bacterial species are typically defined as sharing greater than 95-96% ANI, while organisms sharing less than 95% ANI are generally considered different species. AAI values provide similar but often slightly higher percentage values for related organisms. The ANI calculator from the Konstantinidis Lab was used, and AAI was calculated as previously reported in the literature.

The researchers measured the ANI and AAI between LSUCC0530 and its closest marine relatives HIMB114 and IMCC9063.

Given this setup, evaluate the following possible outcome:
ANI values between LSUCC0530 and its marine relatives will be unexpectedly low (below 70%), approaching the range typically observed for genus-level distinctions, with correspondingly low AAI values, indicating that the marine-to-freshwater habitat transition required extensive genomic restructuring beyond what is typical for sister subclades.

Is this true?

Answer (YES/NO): NO